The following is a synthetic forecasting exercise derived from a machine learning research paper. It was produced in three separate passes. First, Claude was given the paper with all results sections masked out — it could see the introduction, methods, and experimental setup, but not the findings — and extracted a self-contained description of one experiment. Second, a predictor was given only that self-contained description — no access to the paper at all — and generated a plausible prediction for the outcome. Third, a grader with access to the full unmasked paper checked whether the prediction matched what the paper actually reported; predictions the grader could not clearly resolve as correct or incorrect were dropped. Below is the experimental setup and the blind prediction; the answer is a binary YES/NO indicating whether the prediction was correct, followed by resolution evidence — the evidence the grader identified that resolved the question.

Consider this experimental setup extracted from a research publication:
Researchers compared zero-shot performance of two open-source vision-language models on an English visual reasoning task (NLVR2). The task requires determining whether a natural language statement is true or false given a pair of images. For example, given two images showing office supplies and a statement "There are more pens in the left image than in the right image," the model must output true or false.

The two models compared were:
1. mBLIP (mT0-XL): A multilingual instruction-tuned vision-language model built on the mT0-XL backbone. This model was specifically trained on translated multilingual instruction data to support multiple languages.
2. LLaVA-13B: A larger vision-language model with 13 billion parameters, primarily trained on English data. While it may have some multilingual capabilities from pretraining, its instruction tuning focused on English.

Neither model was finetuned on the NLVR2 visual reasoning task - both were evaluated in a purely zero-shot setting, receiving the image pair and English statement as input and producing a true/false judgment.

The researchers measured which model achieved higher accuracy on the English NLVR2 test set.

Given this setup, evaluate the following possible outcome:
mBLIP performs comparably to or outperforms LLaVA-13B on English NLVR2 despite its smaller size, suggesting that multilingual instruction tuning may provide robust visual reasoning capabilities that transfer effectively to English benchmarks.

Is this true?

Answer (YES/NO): YES